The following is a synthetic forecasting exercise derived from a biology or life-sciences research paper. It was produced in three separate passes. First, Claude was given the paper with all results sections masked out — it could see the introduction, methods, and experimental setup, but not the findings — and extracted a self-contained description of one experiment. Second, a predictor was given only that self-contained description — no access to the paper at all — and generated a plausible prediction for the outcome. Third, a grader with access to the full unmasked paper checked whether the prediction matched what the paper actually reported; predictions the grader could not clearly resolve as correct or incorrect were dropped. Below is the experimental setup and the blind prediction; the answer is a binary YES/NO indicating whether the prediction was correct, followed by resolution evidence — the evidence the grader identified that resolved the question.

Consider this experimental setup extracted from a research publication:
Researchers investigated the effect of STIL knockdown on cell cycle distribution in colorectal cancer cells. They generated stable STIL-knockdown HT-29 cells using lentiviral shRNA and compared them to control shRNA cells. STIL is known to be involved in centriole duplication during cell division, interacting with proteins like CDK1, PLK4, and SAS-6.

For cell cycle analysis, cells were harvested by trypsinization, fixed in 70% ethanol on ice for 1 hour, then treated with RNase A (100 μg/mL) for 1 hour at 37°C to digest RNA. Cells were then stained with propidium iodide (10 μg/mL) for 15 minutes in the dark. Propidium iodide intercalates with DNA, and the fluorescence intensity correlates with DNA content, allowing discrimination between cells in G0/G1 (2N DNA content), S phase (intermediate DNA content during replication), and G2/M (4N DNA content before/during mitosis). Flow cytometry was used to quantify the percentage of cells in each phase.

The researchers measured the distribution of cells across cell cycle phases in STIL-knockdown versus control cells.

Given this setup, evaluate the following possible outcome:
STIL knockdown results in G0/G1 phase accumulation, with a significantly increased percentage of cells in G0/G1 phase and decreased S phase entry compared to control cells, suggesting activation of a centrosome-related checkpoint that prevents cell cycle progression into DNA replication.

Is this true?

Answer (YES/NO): NO